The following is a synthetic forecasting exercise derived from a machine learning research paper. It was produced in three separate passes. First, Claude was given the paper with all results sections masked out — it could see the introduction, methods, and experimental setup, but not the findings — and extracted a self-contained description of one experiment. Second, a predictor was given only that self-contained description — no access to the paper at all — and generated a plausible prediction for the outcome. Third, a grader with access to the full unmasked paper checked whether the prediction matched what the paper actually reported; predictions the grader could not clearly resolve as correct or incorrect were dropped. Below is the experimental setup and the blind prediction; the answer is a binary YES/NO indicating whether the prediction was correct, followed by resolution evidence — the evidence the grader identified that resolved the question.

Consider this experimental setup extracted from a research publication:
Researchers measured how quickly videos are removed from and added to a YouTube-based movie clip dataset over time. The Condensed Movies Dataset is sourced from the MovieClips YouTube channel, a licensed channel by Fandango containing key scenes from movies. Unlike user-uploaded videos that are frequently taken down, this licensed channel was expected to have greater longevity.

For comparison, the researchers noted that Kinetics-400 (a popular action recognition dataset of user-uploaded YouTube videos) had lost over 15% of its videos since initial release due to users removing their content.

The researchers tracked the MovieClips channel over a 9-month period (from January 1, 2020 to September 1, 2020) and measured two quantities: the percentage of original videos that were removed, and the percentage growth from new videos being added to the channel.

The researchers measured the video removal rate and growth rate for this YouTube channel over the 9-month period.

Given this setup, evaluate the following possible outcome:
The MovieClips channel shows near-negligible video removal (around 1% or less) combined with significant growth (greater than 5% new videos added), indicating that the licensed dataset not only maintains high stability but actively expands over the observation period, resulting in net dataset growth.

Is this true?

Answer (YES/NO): YES